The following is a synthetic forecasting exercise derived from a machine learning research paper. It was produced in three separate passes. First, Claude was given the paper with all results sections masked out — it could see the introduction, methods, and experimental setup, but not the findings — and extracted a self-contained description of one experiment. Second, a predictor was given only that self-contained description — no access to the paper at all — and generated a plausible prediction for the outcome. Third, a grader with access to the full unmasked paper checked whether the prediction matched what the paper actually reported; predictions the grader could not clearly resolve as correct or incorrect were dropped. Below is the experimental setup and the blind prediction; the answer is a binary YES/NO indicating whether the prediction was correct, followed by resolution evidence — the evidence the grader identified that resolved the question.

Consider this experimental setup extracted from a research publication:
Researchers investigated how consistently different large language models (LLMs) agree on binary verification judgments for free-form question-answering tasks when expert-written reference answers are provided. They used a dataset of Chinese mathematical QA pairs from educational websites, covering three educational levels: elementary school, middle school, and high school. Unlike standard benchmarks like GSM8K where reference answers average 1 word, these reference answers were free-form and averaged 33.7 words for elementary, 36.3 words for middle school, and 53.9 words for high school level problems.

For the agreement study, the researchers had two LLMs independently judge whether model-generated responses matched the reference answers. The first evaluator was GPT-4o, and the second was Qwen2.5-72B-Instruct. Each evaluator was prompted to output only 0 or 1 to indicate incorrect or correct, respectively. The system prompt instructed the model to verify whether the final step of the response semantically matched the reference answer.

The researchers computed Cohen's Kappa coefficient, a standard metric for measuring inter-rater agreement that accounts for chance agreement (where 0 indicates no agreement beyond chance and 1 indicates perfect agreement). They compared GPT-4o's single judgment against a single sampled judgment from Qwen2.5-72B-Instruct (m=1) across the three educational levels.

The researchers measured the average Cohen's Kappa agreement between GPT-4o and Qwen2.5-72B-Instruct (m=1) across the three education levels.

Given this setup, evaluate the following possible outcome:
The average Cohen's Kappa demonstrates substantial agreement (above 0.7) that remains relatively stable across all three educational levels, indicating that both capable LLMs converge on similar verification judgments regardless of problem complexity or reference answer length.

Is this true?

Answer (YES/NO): YES